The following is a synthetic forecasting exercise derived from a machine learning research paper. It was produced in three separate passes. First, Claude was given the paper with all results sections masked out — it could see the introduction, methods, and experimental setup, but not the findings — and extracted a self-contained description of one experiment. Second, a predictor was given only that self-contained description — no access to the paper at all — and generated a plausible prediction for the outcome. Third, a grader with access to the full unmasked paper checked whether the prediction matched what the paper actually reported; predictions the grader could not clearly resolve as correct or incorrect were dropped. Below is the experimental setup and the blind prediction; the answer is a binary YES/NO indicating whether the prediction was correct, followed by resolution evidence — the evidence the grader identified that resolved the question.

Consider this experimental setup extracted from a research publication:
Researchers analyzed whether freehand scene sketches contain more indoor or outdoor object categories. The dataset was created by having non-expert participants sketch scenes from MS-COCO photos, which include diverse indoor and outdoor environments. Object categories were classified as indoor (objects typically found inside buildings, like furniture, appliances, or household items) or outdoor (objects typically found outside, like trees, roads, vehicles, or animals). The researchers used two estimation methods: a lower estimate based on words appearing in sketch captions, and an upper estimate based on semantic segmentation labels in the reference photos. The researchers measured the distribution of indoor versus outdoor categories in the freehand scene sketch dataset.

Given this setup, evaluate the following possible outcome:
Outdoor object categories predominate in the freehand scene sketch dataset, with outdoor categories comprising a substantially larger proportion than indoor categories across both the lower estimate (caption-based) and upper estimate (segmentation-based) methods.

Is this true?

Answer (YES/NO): NO